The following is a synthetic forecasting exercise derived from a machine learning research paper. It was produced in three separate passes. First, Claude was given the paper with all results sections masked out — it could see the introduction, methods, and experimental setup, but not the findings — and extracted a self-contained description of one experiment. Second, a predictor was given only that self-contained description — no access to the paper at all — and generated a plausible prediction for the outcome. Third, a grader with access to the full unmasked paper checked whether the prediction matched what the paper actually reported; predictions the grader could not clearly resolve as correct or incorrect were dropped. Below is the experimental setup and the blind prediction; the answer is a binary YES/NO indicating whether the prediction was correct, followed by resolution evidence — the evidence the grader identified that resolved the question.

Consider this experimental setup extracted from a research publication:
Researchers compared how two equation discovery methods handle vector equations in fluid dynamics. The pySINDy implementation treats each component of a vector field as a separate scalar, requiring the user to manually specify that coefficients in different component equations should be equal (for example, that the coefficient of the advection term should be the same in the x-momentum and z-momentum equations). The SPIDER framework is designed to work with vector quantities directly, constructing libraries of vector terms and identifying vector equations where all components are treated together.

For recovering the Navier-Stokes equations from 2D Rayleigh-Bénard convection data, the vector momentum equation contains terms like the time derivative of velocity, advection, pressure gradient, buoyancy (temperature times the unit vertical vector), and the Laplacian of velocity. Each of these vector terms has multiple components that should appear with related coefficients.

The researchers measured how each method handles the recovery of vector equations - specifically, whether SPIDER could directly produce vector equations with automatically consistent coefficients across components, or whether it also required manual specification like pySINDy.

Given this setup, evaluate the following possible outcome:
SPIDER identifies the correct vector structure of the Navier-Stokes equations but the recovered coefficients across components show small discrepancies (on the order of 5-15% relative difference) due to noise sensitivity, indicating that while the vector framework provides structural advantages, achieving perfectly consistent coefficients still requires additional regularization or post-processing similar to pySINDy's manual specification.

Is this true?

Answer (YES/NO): NO